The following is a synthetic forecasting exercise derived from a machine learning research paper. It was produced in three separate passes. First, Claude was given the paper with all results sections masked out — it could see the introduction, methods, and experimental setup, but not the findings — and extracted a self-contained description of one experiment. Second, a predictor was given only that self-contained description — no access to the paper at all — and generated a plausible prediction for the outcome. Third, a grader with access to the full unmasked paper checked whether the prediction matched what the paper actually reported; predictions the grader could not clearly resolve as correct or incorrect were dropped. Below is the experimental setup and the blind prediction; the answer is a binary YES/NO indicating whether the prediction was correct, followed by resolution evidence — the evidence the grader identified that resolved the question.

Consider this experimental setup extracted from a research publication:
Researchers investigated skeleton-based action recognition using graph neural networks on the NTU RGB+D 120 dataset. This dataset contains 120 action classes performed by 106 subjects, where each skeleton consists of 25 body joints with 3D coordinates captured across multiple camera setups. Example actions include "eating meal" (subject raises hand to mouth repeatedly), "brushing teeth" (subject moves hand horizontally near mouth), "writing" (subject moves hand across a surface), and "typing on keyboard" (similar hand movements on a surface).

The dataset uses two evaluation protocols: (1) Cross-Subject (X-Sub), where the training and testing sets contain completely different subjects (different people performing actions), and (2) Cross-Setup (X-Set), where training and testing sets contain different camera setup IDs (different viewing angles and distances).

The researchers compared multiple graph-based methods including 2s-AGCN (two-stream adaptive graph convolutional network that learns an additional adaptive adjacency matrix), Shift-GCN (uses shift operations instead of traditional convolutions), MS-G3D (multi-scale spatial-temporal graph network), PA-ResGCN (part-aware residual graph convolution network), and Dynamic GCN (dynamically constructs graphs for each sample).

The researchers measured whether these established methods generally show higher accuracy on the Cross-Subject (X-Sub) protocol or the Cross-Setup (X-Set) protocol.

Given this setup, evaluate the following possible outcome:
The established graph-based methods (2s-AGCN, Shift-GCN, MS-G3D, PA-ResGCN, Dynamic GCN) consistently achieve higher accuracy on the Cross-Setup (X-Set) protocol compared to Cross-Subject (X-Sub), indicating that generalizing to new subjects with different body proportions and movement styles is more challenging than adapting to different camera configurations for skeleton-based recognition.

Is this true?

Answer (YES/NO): YES